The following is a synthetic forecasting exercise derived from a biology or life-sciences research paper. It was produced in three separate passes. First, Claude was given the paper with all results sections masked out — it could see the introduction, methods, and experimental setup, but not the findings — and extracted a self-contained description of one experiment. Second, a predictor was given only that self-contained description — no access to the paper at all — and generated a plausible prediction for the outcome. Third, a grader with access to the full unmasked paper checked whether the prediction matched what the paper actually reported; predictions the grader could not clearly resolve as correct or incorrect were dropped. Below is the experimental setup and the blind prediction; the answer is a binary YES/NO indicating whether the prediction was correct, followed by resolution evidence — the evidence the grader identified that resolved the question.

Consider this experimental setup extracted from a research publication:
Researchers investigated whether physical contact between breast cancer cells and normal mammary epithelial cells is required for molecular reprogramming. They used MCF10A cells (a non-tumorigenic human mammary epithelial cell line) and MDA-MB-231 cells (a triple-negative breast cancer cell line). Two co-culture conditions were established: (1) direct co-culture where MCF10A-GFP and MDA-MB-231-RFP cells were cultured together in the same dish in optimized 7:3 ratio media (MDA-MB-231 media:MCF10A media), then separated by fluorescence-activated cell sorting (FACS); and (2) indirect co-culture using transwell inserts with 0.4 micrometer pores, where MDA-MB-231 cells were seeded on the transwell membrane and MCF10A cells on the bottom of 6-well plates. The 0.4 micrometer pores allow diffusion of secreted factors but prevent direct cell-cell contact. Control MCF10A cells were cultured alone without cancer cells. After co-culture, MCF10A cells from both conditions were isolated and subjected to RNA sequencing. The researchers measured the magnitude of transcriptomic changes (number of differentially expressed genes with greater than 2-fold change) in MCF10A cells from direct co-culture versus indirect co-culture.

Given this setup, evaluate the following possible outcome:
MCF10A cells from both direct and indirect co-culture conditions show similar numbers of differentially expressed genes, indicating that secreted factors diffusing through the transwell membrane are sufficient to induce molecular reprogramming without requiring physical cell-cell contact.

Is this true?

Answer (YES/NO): NO